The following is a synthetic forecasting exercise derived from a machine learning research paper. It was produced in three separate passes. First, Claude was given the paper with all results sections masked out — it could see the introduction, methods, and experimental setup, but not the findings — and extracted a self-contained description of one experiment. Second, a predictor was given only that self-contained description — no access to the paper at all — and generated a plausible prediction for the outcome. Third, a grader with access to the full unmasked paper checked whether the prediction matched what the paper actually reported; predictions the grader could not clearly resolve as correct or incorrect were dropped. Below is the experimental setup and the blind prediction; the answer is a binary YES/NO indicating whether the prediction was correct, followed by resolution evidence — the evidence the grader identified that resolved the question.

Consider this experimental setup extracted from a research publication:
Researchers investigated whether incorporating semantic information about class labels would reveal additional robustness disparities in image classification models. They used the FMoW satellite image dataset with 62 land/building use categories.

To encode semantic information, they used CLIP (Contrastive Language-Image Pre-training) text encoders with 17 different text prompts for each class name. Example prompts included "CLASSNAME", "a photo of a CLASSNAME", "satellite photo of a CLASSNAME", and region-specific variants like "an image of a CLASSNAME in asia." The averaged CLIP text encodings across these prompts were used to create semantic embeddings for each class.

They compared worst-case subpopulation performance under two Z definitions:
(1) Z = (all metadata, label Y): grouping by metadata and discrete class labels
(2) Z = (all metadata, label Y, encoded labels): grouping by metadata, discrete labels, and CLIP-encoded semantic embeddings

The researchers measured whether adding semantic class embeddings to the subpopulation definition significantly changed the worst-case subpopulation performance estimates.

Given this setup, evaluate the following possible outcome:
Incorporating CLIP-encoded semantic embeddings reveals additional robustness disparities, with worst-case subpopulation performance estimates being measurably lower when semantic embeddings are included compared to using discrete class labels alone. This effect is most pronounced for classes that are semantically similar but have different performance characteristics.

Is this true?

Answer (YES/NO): NO